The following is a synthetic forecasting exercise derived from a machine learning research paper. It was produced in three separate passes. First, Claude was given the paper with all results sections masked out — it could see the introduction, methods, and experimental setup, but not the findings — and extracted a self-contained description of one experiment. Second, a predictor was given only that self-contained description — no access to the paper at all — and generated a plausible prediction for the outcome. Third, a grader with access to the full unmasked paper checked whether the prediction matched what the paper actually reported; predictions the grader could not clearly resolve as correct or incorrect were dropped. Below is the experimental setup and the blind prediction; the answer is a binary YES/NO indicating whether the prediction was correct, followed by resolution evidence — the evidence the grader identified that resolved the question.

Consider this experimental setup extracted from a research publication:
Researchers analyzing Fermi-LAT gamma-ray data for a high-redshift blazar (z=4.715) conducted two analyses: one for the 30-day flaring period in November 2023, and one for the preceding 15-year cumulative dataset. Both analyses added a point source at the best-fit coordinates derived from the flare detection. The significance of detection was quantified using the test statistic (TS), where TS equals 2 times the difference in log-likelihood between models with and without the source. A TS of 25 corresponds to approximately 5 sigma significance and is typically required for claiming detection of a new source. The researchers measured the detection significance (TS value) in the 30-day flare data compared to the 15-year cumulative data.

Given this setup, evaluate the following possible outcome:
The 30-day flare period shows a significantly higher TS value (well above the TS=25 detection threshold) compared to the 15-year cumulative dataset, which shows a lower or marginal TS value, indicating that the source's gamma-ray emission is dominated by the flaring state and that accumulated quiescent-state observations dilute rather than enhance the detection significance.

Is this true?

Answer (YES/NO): NO